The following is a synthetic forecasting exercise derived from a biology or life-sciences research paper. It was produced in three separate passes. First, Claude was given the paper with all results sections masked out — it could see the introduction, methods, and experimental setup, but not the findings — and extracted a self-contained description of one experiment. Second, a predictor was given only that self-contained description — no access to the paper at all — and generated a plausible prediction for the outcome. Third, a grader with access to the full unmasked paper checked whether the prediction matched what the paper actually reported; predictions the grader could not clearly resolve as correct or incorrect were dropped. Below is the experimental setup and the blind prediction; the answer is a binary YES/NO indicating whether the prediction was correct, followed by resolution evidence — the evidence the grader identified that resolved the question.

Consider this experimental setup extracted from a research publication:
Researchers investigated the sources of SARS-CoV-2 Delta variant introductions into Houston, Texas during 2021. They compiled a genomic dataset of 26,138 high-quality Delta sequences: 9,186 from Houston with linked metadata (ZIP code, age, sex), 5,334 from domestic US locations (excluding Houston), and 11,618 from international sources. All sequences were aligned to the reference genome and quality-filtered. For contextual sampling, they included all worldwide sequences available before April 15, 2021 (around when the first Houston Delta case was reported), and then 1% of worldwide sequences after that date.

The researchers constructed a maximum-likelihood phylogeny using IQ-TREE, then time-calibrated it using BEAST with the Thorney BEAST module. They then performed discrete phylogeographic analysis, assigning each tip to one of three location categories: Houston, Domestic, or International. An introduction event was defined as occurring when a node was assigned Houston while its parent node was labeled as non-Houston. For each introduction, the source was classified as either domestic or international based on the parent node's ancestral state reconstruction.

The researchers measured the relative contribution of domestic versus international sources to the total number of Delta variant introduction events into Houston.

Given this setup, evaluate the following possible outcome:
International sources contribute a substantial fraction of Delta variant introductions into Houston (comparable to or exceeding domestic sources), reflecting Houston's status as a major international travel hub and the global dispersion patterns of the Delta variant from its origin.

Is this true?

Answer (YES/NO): NO